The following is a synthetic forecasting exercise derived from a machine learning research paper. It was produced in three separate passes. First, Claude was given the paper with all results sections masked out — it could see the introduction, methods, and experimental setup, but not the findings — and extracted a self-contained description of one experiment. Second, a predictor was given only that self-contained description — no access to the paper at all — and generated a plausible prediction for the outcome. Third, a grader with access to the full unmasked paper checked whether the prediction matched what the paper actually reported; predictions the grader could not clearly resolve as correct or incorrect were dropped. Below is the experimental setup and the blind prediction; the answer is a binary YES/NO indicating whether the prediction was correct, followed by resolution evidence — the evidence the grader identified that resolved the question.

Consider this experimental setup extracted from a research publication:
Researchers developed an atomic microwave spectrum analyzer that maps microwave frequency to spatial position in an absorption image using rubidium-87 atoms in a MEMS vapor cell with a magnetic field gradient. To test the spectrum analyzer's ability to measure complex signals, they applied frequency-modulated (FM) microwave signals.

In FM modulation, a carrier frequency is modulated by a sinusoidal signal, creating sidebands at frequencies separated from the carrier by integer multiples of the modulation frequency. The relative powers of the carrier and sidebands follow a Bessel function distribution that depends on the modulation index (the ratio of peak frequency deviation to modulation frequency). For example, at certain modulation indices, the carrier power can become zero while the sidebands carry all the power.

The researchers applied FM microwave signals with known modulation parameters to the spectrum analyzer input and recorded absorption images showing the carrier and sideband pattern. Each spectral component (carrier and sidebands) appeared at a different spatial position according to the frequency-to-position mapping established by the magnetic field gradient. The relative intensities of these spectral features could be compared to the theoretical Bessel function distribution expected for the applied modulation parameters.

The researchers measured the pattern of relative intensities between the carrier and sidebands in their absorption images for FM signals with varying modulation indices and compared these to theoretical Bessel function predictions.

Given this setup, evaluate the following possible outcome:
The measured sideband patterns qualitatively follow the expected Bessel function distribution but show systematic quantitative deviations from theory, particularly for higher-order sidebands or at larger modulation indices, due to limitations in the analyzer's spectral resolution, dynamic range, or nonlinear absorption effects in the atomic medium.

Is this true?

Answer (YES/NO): NO